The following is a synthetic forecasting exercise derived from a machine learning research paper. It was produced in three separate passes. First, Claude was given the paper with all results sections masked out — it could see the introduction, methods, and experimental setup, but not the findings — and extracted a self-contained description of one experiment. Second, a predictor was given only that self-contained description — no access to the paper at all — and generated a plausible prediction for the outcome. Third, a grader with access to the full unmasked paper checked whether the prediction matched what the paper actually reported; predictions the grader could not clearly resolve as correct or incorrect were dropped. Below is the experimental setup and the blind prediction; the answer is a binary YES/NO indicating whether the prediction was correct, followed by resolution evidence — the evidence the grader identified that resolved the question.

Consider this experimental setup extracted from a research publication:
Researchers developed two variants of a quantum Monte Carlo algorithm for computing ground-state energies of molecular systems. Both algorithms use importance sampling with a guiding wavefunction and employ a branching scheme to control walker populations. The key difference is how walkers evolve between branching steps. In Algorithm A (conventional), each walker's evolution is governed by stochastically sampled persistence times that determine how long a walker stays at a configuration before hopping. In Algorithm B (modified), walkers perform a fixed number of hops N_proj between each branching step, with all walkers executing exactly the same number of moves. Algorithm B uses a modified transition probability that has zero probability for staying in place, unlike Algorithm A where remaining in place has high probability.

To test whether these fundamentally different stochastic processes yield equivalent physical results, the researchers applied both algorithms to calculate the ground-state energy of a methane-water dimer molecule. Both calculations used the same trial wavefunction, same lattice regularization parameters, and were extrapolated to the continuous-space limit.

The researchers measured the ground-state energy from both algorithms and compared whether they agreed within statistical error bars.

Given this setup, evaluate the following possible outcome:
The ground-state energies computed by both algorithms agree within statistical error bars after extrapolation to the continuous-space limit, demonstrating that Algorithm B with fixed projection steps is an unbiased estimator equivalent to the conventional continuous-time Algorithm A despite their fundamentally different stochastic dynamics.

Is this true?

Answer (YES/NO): YES